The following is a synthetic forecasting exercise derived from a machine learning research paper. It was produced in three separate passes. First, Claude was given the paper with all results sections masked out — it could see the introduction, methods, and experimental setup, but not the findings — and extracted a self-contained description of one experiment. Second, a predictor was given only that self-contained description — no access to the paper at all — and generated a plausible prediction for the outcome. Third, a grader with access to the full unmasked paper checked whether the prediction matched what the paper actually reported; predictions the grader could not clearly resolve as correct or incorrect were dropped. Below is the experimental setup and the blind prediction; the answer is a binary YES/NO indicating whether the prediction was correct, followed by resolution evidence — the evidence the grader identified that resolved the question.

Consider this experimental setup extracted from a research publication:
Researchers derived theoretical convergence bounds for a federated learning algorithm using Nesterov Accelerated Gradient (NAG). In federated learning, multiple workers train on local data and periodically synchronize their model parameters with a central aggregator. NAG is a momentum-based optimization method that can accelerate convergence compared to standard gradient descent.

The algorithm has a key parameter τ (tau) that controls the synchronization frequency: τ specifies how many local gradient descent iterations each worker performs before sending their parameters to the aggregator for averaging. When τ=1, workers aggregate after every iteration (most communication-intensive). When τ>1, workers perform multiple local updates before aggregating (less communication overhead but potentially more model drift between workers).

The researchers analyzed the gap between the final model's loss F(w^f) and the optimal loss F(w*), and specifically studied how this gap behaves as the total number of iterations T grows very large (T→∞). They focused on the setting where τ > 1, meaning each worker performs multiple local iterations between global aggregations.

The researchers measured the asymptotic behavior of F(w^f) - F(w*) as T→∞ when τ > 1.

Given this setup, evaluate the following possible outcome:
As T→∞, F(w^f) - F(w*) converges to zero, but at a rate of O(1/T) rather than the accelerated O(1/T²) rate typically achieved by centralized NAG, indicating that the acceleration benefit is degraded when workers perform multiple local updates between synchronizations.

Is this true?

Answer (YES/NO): NO